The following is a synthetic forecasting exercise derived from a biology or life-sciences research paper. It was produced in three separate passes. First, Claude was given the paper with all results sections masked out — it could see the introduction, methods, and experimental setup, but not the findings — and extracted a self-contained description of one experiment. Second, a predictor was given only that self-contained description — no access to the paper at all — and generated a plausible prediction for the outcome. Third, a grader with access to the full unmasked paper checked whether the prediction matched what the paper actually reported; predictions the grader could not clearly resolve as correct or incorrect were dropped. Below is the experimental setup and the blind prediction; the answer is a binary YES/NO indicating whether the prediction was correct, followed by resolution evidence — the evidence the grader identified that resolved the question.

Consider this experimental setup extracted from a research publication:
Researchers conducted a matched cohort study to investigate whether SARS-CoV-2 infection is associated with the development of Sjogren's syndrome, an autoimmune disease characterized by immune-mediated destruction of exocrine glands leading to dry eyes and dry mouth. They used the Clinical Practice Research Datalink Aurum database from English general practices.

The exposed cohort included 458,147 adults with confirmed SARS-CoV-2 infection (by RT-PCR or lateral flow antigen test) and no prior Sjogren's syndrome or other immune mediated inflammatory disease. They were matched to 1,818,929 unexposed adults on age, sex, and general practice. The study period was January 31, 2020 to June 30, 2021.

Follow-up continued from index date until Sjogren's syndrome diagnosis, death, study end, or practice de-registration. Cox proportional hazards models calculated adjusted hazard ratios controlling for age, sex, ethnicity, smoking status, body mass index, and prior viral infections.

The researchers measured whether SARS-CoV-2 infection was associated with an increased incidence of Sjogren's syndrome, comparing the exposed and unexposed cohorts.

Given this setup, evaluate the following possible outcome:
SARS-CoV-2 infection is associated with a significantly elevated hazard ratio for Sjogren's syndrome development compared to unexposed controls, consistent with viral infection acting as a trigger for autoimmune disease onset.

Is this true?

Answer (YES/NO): NO